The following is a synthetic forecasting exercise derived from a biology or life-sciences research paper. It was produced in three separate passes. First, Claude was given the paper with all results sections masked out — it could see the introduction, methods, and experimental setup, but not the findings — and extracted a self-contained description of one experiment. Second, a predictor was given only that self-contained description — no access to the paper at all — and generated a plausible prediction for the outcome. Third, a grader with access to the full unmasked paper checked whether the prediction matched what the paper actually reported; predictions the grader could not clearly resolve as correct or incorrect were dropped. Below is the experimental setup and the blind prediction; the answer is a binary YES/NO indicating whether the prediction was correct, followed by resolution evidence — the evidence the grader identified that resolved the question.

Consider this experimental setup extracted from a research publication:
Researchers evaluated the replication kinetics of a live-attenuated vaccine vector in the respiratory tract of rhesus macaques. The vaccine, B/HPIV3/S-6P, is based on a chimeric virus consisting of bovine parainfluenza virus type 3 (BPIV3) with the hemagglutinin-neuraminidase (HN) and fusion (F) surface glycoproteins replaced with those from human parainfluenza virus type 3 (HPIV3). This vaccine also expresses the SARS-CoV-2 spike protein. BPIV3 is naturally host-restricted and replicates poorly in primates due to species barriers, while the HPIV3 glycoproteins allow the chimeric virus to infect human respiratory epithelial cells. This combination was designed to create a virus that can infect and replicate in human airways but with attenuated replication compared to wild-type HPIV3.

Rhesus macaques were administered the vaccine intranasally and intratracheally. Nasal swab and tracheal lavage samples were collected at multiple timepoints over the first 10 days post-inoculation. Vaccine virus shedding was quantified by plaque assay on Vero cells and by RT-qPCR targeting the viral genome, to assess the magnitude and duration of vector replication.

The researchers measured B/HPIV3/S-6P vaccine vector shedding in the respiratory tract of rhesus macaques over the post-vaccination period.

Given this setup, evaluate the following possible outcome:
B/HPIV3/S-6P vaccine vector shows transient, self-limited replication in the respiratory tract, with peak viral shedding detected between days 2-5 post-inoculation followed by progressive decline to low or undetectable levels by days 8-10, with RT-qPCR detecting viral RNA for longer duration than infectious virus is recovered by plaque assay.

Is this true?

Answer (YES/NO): NO